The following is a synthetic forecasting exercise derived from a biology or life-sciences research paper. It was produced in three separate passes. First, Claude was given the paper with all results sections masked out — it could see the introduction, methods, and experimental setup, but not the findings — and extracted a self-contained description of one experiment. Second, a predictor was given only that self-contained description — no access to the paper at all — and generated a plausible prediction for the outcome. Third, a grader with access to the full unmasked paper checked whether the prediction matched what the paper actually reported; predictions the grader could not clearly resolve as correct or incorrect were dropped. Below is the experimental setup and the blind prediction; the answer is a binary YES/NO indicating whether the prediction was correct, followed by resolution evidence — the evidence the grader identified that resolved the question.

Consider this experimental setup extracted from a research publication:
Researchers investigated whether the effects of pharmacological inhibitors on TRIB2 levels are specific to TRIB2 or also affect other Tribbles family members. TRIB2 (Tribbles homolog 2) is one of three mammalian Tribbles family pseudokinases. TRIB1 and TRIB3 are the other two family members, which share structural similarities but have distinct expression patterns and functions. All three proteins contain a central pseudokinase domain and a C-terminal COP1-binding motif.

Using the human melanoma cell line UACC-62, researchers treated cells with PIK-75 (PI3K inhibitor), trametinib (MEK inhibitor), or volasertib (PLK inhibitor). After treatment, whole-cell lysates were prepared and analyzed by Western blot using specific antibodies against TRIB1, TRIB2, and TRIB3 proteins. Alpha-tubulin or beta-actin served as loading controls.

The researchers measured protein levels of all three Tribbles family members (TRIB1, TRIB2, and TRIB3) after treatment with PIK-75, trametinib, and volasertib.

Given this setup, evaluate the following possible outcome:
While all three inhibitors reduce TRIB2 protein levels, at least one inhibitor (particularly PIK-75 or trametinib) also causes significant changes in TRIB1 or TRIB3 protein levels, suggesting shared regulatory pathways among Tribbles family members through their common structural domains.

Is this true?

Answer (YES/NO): NO